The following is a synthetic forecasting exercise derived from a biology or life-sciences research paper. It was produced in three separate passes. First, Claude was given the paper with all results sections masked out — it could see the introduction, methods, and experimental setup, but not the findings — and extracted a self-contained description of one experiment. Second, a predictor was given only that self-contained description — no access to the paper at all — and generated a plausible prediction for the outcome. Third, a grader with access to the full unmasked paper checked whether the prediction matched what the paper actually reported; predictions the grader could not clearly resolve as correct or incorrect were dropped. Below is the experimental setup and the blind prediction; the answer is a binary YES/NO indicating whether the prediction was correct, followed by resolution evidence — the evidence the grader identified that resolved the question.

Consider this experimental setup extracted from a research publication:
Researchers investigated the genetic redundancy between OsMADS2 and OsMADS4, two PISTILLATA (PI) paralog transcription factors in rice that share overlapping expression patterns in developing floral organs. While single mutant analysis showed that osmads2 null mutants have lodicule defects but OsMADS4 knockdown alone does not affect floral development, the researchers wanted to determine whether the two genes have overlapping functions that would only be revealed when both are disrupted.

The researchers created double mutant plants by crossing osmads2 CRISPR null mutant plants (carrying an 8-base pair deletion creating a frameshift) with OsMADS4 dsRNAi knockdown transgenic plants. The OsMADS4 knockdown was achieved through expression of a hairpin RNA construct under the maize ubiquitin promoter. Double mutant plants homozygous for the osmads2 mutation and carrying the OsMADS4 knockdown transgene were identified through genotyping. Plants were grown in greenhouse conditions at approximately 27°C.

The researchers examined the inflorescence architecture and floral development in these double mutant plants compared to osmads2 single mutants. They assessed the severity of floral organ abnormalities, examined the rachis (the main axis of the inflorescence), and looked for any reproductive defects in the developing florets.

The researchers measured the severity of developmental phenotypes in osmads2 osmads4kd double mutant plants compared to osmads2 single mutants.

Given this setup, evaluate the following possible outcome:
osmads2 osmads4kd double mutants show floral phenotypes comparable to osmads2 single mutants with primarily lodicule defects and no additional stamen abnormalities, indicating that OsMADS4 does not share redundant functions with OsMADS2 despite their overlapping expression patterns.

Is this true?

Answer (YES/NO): NO